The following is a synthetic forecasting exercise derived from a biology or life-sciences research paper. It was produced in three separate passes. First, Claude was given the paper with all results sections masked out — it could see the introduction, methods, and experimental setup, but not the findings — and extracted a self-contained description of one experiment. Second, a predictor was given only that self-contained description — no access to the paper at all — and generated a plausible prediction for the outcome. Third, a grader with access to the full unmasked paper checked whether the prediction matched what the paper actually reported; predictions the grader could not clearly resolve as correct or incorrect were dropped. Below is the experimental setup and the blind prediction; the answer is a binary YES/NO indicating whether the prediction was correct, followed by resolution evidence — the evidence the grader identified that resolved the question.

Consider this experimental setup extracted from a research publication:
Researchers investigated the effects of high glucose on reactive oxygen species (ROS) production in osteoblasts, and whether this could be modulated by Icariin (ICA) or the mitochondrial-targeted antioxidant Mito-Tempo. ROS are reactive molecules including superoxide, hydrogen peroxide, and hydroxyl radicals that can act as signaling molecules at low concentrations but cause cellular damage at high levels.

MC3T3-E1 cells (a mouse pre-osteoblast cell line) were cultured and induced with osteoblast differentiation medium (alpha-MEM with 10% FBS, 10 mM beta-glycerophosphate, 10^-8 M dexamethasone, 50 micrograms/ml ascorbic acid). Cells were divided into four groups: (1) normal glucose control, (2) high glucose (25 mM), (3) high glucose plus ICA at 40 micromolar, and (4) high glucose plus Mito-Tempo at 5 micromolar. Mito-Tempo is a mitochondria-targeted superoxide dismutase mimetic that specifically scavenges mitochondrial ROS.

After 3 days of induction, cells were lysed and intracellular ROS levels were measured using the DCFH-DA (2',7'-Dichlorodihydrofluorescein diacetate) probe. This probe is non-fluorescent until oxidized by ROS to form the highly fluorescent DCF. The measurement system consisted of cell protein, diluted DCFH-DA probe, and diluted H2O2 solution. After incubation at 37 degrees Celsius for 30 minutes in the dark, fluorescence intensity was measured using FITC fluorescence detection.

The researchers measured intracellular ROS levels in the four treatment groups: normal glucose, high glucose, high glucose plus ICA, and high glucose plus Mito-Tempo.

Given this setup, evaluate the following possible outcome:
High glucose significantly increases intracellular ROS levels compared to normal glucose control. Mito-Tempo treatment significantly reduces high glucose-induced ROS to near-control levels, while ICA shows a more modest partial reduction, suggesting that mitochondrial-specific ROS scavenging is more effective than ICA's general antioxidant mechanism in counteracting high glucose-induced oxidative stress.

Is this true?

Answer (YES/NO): NO